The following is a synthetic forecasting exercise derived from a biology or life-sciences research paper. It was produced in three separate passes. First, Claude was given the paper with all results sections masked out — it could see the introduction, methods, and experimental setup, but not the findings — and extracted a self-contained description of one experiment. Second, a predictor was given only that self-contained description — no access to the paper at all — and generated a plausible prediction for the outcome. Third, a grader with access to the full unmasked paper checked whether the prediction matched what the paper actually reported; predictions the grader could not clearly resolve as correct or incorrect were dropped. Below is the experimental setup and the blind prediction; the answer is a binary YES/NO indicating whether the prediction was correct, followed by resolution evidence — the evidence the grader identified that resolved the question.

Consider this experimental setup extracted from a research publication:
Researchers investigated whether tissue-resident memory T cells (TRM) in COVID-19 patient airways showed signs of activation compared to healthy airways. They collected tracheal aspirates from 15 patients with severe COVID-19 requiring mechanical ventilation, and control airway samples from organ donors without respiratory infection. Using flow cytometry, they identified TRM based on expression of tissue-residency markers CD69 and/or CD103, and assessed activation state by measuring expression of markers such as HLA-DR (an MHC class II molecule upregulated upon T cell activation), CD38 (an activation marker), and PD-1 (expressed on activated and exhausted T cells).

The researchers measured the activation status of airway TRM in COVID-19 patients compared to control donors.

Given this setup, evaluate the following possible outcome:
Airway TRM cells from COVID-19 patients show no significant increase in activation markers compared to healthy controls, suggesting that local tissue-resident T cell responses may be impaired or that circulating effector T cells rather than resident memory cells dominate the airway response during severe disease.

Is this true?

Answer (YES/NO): NO